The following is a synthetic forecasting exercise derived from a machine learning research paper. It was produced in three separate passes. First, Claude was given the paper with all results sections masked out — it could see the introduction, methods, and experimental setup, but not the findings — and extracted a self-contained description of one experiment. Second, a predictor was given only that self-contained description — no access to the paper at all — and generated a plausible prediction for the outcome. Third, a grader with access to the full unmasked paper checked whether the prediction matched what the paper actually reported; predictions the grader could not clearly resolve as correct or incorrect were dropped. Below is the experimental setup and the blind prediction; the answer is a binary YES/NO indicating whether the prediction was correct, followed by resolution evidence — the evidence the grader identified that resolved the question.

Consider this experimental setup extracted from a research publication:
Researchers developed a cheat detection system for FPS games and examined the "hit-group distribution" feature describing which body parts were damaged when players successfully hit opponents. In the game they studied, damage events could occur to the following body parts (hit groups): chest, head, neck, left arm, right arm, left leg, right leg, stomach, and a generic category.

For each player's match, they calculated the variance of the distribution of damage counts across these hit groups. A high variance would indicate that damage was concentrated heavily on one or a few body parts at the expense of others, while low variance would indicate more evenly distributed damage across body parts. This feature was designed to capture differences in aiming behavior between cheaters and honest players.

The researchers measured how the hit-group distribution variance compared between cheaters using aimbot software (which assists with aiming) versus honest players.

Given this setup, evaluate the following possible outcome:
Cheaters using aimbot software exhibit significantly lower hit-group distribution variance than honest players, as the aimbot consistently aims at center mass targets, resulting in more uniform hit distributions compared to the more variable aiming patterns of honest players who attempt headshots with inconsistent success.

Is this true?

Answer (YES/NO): NO